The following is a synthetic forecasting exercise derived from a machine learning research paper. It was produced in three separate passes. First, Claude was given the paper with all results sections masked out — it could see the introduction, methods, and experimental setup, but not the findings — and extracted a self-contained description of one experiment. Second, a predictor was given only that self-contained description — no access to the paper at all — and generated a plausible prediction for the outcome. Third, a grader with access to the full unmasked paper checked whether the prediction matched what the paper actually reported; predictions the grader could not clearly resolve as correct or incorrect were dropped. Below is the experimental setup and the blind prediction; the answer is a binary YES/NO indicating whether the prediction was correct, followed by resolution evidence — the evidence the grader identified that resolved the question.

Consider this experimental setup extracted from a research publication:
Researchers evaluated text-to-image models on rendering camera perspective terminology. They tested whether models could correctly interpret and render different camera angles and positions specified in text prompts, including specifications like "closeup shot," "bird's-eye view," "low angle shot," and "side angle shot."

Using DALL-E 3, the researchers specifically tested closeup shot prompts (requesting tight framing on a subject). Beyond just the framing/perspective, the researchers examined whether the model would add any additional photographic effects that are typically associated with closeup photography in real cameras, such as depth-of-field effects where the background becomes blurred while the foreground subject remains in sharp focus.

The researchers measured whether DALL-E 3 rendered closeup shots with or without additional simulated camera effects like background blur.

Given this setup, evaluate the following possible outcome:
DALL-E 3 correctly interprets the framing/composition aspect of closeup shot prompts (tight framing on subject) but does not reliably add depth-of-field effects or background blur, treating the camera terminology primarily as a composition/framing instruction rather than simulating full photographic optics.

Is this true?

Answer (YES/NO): NO